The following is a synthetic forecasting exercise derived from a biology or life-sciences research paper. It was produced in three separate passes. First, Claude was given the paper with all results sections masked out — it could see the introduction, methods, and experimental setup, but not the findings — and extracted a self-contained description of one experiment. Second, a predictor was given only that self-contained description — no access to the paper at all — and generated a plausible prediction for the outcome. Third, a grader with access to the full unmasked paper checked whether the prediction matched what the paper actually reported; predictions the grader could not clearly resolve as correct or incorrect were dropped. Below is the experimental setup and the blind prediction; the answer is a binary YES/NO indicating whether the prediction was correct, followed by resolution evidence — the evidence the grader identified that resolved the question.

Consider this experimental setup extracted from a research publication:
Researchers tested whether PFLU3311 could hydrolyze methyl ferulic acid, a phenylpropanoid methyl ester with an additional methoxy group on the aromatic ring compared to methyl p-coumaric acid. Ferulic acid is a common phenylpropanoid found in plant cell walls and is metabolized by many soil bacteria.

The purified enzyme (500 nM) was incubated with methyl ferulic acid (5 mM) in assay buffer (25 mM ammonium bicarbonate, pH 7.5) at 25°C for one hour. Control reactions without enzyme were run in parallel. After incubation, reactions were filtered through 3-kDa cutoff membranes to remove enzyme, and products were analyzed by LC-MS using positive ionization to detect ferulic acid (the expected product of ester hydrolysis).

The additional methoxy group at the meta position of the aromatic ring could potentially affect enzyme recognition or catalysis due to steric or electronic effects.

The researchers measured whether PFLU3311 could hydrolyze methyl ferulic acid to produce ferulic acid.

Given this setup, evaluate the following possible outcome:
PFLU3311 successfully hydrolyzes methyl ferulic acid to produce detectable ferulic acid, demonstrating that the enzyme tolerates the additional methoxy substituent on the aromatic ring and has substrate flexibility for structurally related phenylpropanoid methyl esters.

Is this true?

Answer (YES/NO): YES